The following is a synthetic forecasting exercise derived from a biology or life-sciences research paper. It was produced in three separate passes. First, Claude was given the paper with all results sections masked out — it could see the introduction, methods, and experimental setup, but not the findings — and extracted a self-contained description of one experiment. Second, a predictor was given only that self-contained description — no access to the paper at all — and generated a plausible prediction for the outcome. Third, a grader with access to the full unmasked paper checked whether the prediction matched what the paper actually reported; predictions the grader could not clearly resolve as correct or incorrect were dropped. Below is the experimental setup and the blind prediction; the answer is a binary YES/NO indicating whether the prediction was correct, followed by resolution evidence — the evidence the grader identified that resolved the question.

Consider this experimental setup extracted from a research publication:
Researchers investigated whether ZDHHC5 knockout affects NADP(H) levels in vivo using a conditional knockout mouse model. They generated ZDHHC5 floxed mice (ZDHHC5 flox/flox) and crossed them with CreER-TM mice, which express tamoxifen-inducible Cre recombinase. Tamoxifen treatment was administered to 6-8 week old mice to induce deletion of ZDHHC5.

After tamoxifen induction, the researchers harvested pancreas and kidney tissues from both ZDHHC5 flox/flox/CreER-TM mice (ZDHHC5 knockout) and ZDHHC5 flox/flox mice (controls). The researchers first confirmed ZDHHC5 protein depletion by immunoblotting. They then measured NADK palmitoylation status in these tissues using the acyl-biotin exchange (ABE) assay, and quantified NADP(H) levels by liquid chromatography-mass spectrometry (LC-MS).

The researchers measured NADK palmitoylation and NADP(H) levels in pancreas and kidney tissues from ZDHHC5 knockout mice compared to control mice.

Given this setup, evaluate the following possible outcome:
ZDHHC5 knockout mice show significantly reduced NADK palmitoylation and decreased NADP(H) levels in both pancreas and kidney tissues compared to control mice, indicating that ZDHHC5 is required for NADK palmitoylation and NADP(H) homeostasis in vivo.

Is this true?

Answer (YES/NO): YES